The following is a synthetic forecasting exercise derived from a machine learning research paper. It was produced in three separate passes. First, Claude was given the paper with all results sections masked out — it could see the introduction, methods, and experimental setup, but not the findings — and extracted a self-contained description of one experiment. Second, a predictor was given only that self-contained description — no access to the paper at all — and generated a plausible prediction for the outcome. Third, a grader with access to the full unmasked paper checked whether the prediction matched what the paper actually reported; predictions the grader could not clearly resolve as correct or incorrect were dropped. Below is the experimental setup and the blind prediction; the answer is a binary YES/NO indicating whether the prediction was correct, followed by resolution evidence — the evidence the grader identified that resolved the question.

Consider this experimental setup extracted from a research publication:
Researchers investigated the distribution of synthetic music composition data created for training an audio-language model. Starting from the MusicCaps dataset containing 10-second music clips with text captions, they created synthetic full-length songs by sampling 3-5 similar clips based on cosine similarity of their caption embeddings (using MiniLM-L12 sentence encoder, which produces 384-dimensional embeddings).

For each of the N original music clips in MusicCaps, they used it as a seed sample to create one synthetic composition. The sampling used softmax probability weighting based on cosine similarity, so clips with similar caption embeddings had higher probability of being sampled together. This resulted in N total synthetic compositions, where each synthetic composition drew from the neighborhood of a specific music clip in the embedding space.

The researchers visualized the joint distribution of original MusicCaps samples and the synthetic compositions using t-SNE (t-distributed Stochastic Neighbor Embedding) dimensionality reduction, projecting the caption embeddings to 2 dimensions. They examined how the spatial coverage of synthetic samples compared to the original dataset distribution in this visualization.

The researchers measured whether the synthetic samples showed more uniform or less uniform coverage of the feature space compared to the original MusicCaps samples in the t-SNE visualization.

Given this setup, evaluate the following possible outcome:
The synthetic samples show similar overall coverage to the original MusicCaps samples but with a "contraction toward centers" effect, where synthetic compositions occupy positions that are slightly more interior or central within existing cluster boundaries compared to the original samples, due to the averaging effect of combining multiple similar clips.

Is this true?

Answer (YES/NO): NO